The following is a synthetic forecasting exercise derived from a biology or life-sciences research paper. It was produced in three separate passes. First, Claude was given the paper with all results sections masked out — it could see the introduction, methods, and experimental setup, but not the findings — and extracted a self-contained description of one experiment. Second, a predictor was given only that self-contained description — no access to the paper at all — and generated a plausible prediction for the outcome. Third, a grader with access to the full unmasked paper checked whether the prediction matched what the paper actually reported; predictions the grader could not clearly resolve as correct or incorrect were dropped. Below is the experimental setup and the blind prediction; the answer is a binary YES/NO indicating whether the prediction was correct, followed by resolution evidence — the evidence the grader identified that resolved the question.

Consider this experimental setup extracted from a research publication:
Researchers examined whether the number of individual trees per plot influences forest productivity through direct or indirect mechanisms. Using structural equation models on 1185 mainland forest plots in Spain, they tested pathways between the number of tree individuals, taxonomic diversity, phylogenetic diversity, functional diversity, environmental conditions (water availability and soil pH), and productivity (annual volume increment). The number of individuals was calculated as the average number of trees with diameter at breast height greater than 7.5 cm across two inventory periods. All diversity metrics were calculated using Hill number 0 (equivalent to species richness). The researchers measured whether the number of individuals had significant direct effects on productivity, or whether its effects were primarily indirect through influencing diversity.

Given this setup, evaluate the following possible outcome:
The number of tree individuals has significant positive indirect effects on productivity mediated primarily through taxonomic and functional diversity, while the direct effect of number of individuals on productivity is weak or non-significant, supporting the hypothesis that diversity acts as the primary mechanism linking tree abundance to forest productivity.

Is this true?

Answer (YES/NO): NO